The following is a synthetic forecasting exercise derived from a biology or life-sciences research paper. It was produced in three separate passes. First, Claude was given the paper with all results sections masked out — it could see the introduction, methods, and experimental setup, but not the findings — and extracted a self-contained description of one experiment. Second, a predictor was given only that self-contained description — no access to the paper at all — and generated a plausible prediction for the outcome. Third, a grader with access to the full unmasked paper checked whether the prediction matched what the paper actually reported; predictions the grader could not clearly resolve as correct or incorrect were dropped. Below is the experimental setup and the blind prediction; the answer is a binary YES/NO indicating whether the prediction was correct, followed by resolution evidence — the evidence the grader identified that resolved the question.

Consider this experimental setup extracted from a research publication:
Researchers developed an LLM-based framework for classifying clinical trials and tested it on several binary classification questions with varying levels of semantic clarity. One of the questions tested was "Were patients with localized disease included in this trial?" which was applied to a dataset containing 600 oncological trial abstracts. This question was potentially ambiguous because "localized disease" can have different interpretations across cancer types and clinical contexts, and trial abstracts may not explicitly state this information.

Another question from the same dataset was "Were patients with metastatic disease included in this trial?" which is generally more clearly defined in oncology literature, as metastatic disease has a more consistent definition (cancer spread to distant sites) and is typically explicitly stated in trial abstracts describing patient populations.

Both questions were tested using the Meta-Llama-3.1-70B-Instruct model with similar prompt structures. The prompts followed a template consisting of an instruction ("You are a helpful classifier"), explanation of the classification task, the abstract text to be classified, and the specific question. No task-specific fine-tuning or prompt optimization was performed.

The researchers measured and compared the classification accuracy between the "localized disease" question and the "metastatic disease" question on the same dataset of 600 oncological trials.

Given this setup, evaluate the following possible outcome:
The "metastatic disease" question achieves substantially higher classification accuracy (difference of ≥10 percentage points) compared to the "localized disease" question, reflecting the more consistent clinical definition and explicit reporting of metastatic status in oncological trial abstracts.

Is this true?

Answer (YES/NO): NO